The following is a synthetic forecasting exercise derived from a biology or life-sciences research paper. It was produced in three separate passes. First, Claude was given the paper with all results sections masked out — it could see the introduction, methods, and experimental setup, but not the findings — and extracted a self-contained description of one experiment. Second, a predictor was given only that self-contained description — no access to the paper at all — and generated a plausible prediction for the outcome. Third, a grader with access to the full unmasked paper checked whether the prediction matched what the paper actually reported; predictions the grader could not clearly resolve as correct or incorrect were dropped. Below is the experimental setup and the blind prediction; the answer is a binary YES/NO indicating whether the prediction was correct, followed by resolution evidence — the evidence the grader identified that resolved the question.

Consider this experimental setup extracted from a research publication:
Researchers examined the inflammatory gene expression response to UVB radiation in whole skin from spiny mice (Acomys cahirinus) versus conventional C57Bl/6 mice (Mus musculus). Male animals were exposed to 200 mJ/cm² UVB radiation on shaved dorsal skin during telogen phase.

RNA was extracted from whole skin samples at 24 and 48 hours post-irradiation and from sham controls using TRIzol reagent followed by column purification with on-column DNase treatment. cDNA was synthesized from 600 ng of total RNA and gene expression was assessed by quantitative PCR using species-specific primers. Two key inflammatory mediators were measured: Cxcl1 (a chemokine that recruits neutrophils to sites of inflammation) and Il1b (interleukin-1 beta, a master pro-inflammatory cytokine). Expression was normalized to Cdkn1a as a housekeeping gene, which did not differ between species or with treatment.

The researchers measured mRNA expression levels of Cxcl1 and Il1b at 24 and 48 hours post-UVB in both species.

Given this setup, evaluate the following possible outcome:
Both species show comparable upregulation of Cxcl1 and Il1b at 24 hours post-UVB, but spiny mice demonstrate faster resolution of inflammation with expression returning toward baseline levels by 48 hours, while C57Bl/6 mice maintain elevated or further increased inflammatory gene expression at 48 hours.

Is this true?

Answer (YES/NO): NO